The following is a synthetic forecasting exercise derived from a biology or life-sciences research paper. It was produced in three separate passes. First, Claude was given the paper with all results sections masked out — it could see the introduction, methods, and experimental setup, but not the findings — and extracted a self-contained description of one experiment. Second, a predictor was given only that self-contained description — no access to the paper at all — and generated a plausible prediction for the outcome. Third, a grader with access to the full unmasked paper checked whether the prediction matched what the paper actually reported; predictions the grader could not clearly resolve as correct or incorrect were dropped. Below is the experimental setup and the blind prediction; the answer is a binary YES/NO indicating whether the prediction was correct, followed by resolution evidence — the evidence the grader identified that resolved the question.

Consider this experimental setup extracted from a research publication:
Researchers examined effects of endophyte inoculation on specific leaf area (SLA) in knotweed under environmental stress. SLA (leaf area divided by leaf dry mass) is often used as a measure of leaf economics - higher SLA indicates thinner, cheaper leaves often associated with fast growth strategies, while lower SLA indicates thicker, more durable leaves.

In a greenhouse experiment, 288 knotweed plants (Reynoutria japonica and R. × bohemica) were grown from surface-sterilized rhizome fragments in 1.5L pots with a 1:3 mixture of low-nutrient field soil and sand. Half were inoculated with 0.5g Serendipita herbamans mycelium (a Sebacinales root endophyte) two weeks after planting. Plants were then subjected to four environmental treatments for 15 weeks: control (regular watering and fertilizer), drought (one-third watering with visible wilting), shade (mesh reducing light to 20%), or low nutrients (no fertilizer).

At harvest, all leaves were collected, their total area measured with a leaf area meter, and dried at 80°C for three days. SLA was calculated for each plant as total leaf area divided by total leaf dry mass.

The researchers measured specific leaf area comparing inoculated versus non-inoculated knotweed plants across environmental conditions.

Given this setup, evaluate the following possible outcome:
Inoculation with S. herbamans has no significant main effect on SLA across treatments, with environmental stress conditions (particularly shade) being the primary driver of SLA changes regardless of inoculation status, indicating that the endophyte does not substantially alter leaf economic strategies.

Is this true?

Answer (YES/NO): NO